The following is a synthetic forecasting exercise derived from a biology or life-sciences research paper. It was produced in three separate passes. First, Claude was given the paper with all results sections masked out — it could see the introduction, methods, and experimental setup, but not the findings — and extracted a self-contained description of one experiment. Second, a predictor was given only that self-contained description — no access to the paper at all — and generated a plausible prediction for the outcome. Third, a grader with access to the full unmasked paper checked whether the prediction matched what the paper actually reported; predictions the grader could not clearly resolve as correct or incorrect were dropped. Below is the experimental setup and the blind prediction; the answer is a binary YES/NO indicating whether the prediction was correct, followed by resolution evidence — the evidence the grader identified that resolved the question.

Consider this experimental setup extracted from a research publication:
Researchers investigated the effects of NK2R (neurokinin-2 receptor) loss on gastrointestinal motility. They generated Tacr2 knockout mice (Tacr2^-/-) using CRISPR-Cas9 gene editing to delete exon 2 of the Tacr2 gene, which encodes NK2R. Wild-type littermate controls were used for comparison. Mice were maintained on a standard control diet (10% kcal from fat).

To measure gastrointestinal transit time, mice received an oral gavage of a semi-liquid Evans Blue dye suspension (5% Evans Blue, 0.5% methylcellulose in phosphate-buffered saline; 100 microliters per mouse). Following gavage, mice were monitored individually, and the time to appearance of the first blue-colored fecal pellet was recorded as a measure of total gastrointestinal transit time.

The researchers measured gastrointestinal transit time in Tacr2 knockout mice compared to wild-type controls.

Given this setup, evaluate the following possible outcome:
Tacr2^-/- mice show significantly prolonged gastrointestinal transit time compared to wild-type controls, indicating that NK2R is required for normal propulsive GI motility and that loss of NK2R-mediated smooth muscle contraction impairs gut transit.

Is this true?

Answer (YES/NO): NO